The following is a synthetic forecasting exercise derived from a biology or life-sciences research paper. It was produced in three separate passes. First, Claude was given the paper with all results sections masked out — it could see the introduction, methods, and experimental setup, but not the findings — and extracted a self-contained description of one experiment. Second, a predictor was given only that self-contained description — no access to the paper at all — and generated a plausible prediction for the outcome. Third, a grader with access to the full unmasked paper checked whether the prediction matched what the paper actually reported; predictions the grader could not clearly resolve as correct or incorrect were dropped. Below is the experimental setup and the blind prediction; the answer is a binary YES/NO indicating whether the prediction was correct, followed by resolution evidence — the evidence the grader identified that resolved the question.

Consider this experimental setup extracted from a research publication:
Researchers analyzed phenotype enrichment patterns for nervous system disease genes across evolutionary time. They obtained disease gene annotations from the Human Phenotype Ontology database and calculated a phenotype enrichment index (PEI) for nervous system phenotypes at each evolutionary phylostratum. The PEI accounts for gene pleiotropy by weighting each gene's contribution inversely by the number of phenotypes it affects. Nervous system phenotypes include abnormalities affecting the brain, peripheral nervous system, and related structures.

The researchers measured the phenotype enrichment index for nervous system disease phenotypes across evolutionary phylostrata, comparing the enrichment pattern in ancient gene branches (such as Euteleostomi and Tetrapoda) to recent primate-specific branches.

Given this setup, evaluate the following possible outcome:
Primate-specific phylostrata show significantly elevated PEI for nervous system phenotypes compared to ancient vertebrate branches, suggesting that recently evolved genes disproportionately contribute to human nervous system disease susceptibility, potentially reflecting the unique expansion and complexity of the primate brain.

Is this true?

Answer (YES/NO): NO